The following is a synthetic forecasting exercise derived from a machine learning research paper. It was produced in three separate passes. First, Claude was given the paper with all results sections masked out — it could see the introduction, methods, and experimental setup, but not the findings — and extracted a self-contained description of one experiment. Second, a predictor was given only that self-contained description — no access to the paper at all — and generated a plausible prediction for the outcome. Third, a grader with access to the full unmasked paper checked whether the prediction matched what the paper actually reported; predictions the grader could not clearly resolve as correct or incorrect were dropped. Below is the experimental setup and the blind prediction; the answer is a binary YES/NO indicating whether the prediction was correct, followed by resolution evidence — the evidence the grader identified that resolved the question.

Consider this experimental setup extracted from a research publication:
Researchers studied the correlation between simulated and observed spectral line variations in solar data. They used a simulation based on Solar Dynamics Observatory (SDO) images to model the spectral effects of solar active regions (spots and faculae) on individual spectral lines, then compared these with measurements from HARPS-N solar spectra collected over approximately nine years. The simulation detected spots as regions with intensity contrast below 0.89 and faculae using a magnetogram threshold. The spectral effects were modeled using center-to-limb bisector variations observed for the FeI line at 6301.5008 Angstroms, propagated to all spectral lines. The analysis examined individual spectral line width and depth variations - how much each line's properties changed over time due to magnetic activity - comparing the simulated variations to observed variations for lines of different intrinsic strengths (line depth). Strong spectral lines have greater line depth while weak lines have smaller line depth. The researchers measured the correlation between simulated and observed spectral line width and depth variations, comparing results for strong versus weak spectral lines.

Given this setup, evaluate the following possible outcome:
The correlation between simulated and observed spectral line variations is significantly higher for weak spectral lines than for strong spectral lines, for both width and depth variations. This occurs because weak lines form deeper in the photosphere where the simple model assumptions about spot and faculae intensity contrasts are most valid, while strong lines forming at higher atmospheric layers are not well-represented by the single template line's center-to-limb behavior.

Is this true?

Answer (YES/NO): NO